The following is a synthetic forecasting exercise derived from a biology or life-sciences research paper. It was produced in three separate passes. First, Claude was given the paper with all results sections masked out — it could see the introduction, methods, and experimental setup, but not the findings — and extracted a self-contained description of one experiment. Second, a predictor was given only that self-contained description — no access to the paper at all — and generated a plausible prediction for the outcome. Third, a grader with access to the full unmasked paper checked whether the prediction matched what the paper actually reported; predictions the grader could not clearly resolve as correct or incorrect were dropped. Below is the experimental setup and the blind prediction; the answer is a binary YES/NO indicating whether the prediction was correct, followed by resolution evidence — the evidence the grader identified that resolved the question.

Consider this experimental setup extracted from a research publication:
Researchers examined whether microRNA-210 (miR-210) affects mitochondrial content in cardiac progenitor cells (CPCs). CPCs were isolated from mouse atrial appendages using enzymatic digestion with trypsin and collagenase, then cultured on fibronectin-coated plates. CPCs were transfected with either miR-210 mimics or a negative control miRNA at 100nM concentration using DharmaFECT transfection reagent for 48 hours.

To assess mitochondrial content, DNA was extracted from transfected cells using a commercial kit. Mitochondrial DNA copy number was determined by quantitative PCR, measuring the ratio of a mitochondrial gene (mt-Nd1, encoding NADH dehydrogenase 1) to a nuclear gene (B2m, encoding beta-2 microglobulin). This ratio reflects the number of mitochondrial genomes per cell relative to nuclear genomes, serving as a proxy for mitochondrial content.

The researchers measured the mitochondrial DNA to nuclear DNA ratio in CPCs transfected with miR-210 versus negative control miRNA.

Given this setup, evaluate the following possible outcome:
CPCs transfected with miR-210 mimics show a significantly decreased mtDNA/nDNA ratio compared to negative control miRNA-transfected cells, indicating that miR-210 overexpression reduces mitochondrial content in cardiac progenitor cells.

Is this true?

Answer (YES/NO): NO